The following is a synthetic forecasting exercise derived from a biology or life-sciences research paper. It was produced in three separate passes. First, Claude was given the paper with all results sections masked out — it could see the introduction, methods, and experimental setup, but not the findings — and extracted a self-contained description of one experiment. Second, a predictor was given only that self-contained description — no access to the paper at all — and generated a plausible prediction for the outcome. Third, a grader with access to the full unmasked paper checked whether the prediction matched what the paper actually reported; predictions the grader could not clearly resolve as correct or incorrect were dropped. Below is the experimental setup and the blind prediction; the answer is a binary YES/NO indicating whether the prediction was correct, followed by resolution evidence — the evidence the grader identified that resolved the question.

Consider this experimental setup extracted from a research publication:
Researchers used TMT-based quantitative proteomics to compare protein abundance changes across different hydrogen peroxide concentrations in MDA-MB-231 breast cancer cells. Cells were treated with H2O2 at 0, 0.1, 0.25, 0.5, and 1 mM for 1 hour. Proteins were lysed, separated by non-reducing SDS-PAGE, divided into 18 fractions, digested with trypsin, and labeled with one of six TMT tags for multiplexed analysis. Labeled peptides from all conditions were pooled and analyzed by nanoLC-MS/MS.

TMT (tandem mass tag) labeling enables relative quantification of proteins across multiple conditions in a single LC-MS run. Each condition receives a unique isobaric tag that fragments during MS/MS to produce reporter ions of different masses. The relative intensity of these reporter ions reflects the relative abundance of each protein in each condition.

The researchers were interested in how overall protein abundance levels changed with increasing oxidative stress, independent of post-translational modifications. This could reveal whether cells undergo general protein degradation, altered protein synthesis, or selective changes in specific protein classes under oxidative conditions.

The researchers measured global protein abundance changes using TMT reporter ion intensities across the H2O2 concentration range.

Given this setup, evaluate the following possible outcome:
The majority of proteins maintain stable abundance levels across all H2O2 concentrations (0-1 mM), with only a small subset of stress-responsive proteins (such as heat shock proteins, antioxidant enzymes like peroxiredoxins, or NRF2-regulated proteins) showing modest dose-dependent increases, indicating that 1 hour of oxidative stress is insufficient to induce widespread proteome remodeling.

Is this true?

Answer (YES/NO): NO